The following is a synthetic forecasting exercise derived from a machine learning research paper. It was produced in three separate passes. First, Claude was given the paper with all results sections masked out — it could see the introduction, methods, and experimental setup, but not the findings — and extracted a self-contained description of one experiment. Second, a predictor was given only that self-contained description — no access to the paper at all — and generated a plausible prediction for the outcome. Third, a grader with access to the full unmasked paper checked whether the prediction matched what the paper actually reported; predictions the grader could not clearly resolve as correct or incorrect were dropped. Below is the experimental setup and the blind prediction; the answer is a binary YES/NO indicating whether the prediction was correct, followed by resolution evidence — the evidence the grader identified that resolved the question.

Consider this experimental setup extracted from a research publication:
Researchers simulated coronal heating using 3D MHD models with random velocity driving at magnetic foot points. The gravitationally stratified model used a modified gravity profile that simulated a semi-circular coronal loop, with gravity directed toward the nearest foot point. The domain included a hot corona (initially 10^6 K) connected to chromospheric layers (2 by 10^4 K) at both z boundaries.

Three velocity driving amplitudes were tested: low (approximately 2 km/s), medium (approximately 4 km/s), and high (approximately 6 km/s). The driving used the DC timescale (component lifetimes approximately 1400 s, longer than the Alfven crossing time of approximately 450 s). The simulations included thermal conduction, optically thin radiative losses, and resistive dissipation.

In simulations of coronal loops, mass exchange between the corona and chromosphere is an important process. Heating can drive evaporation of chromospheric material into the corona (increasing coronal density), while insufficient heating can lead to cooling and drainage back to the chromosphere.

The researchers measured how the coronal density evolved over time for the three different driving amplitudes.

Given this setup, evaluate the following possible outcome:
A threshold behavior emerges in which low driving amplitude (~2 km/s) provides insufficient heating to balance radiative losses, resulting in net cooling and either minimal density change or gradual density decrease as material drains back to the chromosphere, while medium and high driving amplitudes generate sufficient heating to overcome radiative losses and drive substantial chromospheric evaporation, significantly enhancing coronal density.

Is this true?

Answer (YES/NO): NO